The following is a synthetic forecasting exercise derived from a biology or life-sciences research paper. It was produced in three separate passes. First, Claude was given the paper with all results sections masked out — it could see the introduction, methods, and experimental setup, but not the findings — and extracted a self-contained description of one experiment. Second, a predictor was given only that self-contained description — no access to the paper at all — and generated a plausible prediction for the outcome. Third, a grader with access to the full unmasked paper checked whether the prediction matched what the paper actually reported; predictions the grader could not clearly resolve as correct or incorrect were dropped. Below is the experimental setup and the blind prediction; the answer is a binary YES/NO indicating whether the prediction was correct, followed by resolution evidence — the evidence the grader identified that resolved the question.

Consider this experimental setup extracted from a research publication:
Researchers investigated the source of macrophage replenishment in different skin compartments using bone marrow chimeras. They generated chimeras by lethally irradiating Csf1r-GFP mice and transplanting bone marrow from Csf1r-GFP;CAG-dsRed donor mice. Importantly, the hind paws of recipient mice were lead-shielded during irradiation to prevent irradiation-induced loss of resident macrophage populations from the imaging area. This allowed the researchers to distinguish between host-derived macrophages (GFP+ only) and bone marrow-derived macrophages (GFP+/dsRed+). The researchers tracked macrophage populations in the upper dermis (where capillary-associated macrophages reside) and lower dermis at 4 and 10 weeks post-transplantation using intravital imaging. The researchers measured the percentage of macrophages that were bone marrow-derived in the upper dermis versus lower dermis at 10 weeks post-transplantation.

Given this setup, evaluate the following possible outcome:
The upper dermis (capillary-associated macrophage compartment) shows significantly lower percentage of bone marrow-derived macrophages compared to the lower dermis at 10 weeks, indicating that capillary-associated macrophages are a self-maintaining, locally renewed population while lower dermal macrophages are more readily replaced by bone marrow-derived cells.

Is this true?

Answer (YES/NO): YES